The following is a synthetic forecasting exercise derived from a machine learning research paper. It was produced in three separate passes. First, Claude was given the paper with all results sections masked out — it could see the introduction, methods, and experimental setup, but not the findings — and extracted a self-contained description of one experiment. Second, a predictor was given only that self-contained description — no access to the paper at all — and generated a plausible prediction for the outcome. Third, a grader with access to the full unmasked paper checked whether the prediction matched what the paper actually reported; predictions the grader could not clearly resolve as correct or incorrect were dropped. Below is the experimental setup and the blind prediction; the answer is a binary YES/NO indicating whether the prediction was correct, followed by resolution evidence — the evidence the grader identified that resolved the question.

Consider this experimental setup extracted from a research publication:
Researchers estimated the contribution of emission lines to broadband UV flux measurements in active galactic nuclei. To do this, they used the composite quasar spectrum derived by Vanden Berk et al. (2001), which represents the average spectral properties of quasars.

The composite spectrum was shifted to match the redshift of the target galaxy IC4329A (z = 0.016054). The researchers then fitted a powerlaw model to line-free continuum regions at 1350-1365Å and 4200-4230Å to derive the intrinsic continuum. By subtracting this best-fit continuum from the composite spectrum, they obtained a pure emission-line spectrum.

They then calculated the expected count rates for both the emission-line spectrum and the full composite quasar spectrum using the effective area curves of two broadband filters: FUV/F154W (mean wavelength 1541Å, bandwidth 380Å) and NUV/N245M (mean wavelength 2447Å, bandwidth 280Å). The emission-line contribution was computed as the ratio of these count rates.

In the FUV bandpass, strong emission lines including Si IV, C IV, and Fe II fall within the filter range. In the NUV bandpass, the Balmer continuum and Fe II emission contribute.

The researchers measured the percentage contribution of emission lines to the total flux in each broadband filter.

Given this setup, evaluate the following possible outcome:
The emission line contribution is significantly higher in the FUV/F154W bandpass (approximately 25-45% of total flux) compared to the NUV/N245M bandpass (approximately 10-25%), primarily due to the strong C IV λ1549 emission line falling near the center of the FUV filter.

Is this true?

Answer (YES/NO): NO